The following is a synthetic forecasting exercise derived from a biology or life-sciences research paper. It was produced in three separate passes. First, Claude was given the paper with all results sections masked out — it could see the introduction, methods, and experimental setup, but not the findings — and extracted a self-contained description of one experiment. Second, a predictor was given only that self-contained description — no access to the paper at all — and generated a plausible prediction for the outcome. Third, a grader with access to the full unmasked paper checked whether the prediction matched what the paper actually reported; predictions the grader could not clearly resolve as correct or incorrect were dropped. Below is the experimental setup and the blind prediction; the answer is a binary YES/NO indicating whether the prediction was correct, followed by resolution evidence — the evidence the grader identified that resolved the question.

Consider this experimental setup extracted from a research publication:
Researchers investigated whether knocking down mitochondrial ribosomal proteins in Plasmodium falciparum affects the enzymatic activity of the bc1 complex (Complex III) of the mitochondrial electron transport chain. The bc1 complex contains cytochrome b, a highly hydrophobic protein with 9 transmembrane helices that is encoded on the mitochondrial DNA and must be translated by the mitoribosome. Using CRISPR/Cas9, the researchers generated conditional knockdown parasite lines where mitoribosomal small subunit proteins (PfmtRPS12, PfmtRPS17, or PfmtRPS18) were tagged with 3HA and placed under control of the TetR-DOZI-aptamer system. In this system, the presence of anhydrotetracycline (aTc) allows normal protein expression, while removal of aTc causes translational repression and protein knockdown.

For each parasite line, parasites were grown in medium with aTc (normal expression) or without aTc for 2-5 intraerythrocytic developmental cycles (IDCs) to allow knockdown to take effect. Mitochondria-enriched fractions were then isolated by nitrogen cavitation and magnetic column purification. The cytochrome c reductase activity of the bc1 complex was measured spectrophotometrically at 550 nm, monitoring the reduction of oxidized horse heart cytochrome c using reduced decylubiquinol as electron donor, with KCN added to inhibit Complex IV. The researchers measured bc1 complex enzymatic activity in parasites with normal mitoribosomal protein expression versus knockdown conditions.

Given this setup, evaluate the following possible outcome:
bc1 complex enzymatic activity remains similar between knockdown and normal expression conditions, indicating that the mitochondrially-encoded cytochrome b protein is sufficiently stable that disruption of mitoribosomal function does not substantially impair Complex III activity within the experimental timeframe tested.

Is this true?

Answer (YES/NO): NO